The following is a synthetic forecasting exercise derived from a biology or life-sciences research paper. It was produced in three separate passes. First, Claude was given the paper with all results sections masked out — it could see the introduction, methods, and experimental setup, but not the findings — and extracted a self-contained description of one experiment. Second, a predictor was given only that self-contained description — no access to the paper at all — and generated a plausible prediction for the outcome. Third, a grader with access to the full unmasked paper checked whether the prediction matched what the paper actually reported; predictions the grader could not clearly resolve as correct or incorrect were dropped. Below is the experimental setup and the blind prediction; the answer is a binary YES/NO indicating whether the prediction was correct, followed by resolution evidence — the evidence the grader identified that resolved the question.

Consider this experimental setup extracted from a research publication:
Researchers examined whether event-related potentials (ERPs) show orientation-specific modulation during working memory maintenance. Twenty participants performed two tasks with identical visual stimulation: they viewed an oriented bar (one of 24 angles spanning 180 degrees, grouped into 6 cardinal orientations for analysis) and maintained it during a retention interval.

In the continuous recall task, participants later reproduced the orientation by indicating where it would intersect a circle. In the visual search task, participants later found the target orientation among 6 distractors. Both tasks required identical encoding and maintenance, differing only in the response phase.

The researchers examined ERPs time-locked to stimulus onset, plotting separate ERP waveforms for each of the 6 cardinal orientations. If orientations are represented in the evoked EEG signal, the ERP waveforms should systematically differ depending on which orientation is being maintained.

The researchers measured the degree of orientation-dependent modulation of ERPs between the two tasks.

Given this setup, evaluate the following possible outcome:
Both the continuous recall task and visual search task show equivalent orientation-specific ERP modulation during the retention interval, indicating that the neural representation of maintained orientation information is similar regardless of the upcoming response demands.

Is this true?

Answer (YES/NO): NO